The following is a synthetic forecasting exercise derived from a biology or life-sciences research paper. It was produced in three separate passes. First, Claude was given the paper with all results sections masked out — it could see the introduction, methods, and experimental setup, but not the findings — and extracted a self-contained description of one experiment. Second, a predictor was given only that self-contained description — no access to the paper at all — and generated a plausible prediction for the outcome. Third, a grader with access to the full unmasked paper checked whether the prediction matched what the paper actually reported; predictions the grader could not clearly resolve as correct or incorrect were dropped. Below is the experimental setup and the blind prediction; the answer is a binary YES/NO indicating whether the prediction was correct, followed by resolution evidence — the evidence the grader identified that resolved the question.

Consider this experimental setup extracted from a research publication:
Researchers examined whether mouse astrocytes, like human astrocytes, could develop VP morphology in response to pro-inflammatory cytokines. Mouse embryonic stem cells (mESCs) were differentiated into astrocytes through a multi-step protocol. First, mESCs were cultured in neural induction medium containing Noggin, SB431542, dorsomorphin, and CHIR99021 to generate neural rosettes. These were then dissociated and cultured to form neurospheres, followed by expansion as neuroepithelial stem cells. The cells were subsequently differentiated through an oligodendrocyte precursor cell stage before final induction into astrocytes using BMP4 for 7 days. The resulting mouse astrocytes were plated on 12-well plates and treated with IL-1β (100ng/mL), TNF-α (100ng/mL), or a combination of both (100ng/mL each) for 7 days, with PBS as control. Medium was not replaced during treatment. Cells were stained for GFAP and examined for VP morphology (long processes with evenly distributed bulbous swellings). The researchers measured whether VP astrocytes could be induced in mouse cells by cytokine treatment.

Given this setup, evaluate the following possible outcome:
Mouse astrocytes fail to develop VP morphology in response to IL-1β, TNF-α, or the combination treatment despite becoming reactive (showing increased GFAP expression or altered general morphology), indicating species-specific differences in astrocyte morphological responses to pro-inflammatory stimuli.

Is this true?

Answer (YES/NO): NO